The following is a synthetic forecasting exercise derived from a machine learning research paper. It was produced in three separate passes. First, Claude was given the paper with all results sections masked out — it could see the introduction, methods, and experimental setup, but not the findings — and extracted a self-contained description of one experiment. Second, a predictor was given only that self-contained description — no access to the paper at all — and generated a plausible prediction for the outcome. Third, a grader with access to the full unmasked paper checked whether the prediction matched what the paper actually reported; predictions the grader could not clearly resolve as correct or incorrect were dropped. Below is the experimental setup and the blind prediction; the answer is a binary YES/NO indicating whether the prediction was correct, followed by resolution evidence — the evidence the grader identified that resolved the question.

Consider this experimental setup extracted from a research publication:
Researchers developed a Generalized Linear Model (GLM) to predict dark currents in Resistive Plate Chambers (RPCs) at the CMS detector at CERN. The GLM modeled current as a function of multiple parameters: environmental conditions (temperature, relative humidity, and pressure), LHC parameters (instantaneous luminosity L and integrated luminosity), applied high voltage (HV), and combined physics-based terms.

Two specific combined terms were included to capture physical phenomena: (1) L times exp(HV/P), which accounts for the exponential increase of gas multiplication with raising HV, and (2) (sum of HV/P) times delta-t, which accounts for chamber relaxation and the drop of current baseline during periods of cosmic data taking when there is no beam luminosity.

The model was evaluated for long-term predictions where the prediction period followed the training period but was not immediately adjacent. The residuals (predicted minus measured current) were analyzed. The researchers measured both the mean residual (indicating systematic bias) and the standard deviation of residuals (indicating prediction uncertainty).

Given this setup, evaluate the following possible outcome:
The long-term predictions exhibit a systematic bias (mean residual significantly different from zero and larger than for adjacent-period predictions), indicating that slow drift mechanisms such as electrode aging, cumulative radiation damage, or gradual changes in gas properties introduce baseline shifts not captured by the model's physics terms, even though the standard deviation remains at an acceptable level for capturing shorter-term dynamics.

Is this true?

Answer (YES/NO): NO